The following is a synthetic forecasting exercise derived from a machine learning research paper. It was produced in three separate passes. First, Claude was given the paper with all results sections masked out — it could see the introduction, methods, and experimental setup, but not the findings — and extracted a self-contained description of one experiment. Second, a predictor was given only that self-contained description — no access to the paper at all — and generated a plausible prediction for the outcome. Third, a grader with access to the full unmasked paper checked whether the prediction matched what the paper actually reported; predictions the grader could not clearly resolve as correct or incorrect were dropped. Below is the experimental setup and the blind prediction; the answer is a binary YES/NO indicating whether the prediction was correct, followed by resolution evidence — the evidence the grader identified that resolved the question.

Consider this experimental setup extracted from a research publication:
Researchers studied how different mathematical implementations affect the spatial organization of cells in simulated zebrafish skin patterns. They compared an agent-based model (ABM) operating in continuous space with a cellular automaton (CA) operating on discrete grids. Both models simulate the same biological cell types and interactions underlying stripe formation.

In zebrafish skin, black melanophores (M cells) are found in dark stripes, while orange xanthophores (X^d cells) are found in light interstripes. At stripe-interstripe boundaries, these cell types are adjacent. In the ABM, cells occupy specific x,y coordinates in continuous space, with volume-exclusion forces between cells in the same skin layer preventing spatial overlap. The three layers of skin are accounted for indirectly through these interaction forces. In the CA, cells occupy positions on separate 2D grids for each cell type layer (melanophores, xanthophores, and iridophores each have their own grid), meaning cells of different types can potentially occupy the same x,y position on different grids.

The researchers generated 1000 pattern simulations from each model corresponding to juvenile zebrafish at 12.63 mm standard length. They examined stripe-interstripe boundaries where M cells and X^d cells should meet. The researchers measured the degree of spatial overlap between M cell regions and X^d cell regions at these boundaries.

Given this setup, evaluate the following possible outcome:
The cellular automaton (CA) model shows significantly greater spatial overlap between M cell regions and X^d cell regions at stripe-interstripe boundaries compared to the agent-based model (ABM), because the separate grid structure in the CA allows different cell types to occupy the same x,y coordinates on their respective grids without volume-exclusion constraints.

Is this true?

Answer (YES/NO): YES